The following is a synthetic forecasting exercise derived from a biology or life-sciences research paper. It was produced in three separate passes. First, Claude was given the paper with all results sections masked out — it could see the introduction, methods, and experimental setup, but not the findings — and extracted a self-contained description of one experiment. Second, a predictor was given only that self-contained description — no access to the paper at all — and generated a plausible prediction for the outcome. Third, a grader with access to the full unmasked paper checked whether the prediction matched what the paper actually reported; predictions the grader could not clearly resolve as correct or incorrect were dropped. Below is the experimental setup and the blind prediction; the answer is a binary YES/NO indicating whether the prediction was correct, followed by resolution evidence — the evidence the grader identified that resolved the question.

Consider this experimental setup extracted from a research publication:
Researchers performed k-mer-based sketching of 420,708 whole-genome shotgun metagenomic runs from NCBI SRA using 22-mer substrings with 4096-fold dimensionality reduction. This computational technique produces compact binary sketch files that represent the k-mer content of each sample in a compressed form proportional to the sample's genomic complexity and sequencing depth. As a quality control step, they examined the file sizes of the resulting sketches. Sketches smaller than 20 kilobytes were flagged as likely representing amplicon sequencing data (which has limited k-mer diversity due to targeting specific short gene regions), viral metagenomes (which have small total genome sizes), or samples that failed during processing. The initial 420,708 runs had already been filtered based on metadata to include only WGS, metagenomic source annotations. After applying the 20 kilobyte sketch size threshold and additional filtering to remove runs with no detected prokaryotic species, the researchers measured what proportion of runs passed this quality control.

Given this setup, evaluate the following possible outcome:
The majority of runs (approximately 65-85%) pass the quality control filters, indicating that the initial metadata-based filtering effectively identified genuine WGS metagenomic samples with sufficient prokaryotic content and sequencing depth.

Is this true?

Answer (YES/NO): NO